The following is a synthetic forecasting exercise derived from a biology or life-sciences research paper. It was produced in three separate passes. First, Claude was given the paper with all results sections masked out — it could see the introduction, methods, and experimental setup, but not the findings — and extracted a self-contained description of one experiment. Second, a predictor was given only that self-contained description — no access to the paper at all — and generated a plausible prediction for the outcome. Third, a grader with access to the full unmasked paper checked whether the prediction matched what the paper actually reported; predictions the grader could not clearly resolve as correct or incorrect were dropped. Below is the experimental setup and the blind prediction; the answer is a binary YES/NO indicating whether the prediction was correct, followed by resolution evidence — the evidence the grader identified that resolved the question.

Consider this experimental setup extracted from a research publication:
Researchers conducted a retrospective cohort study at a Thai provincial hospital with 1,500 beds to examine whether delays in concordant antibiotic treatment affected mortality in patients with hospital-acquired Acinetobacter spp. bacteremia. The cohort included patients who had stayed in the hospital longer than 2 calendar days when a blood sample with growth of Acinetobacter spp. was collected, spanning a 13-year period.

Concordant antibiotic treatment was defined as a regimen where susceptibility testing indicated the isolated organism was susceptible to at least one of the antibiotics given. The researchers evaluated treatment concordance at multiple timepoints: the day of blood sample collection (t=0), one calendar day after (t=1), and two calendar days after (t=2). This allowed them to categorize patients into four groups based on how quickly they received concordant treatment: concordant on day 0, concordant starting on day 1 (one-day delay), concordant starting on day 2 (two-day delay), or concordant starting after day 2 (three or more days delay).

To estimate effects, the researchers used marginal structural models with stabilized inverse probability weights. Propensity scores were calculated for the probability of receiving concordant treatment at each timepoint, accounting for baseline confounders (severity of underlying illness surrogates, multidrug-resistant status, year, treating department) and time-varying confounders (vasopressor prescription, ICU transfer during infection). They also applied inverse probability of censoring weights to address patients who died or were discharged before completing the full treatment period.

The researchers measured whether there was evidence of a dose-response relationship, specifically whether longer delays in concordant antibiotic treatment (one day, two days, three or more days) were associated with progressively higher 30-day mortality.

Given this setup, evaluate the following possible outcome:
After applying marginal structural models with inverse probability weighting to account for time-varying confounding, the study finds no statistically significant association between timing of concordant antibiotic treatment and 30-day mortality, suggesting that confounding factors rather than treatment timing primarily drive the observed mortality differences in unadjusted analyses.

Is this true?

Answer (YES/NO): NO